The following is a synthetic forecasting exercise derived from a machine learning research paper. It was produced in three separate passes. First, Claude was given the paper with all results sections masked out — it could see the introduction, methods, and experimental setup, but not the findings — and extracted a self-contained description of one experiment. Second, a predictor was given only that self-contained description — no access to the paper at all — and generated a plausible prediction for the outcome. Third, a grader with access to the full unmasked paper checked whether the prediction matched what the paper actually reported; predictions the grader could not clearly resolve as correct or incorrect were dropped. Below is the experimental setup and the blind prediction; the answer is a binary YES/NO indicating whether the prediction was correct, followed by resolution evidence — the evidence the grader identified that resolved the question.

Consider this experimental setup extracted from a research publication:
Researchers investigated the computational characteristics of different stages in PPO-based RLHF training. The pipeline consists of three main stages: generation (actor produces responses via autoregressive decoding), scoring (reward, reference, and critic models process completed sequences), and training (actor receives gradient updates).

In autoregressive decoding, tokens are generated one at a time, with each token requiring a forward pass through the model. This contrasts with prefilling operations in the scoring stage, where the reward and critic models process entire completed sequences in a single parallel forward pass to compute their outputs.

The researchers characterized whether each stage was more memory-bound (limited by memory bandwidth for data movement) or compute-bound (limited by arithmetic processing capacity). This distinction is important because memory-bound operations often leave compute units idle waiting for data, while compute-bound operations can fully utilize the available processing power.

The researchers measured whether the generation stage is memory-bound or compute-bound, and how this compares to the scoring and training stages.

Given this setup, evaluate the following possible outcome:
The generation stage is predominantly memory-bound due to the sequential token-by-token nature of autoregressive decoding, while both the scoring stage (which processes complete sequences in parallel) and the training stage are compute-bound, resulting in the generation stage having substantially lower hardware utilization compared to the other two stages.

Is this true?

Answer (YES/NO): YES